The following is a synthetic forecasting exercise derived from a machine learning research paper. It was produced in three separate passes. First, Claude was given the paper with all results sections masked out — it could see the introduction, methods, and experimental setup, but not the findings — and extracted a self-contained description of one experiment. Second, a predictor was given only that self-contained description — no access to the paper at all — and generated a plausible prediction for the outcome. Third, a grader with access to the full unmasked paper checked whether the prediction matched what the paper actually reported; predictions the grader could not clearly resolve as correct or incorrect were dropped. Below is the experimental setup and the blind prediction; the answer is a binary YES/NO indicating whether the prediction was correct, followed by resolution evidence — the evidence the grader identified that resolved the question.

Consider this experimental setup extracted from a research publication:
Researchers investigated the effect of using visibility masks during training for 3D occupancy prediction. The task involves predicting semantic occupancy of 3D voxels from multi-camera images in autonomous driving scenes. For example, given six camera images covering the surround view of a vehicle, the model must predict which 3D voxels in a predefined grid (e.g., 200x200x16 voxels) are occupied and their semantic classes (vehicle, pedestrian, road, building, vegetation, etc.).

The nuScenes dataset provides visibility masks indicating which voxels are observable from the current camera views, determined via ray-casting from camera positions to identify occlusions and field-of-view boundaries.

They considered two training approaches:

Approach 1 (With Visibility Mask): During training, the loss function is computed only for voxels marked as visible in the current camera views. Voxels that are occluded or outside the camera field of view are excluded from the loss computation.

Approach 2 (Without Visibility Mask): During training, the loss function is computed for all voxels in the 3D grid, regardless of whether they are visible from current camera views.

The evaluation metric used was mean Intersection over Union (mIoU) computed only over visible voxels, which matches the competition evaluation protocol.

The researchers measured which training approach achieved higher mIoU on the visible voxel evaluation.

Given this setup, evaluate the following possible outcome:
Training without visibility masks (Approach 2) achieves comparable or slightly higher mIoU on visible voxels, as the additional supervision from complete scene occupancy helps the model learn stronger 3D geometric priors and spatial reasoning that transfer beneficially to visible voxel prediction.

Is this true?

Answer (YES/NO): NO